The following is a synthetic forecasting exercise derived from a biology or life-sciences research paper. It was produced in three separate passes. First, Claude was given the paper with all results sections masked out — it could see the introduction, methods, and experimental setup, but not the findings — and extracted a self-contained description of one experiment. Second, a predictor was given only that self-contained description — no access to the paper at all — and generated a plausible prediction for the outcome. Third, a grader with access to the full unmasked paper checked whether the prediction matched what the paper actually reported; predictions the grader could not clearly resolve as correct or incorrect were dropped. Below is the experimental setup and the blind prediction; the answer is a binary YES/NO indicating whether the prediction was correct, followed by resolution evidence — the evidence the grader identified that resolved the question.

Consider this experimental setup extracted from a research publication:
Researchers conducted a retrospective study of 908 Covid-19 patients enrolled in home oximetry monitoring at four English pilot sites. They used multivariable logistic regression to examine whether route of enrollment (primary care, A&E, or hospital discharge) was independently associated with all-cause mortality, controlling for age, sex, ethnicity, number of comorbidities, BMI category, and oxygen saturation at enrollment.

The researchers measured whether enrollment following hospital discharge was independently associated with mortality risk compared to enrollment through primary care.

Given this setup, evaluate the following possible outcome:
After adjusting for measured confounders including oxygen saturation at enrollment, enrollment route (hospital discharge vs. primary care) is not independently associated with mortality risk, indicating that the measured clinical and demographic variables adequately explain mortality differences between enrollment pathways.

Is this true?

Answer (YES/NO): NO